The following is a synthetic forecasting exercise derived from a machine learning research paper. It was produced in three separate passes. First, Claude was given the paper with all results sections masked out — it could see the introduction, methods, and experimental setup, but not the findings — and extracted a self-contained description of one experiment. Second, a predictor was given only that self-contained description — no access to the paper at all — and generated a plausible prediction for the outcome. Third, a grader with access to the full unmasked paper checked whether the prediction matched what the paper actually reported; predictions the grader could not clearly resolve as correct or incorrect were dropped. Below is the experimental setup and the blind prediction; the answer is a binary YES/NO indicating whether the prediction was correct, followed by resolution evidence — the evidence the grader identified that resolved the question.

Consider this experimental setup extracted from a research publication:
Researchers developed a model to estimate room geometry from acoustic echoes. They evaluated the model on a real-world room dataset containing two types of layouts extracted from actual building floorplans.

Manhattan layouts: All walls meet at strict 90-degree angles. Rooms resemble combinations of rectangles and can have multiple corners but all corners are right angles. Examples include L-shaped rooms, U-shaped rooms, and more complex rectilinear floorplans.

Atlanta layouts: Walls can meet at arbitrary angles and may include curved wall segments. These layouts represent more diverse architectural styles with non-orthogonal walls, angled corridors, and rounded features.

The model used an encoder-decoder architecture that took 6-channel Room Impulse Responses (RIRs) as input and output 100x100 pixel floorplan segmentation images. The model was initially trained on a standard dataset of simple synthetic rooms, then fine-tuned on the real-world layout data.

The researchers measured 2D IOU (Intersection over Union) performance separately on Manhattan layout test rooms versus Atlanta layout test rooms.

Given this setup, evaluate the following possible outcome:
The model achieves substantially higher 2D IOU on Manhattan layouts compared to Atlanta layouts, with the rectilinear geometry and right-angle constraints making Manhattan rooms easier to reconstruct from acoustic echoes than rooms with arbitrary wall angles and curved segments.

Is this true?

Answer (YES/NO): NO